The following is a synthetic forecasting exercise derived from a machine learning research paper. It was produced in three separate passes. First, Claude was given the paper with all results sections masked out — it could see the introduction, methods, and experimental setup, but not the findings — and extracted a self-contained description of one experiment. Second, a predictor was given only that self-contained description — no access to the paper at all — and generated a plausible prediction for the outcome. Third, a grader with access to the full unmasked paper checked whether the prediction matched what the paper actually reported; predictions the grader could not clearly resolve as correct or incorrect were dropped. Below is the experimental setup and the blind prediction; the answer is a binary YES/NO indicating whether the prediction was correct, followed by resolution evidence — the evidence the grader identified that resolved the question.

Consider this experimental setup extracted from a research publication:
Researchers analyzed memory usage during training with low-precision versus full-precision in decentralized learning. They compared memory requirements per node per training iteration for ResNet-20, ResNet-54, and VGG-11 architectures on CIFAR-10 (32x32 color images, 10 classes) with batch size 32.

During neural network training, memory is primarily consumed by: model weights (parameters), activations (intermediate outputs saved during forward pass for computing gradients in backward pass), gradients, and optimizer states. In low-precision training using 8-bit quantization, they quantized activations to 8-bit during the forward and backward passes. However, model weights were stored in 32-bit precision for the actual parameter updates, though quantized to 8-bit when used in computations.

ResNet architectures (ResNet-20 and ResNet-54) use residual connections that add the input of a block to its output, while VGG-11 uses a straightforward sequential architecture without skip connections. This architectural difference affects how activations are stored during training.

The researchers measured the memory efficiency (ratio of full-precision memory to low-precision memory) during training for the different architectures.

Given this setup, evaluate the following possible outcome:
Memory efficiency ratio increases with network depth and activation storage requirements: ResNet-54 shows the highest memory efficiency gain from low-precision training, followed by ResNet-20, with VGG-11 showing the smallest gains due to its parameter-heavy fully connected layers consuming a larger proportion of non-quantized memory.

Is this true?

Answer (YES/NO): NO